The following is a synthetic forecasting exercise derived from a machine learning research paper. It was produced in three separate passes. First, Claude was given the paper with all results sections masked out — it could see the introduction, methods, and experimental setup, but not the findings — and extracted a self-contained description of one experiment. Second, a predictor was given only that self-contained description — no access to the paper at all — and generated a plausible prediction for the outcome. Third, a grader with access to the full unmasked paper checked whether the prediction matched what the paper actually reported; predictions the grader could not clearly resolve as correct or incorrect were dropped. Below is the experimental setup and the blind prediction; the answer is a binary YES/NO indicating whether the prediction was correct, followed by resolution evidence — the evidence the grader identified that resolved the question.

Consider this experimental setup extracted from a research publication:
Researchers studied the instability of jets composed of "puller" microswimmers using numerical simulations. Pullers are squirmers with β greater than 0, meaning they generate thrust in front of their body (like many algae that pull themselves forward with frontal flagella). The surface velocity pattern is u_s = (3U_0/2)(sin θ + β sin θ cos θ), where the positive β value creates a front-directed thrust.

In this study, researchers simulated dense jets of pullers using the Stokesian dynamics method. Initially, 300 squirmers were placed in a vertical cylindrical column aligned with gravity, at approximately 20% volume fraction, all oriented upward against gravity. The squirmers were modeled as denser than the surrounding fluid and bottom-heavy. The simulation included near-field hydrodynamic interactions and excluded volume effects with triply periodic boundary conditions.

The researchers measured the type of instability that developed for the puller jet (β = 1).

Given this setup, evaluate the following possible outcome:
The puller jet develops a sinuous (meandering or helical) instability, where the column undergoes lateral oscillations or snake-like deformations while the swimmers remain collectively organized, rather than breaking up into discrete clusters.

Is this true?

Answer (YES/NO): NO